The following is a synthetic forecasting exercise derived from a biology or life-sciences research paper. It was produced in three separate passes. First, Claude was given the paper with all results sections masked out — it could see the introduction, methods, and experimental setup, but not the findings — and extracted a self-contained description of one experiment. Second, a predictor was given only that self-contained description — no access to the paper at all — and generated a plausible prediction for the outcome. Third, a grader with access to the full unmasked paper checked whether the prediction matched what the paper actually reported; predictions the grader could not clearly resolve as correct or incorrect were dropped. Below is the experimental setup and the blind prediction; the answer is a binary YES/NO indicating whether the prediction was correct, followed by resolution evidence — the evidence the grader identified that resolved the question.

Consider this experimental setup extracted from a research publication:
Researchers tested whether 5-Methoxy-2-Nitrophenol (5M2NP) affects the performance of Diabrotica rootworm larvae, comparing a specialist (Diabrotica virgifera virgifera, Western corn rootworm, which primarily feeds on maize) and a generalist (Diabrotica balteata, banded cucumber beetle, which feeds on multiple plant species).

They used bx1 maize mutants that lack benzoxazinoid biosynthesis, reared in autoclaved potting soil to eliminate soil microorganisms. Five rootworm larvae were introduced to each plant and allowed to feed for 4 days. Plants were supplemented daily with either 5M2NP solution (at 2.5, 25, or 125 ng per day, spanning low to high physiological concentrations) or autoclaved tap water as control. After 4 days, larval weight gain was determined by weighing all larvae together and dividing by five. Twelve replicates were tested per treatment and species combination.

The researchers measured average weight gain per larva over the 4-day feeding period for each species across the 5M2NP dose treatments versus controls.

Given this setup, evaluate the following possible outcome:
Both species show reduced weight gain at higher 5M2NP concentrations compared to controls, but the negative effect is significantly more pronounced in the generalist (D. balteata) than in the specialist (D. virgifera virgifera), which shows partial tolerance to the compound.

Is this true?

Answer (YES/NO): NO